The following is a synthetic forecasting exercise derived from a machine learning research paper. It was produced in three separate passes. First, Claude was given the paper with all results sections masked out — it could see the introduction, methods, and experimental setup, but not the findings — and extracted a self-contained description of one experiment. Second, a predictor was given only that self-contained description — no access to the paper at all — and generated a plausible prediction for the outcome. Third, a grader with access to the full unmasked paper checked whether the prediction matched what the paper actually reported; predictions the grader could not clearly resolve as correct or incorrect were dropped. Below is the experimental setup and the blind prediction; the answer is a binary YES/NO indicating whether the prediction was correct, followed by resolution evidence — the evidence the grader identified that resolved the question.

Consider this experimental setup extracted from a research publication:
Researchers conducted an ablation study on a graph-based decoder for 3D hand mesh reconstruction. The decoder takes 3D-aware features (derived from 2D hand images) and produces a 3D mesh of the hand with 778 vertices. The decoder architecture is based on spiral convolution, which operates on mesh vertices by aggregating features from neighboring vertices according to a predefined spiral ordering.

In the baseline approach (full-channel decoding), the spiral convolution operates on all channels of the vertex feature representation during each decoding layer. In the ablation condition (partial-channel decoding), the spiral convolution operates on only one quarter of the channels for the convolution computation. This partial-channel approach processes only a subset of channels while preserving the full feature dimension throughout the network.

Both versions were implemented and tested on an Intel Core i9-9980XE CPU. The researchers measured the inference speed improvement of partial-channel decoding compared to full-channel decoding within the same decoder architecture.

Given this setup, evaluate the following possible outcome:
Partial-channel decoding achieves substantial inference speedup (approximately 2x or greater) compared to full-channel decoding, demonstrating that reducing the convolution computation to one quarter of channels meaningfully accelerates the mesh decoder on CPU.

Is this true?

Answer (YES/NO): YES